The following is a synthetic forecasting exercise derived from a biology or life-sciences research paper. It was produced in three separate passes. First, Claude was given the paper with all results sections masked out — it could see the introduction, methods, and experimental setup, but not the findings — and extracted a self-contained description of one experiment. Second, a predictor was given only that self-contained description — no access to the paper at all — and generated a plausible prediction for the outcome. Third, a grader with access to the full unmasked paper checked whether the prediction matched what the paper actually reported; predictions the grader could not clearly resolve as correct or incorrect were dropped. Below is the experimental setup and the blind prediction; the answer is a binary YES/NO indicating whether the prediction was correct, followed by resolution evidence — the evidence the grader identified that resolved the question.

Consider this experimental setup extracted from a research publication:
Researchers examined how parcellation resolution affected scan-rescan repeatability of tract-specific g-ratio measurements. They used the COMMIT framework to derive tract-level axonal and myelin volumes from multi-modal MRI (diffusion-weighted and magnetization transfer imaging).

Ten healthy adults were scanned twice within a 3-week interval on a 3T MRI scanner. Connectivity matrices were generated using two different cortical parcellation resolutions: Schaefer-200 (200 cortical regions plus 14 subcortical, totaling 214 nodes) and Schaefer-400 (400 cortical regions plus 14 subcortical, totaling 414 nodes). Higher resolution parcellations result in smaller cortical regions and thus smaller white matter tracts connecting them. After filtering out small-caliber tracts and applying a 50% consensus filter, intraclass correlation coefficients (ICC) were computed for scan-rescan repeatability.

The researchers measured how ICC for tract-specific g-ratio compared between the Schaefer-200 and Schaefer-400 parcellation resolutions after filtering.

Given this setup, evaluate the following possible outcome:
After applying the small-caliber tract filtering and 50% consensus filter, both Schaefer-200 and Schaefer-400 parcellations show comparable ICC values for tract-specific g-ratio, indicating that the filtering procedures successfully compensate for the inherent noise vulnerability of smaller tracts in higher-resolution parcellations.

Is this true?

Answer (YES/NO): NO